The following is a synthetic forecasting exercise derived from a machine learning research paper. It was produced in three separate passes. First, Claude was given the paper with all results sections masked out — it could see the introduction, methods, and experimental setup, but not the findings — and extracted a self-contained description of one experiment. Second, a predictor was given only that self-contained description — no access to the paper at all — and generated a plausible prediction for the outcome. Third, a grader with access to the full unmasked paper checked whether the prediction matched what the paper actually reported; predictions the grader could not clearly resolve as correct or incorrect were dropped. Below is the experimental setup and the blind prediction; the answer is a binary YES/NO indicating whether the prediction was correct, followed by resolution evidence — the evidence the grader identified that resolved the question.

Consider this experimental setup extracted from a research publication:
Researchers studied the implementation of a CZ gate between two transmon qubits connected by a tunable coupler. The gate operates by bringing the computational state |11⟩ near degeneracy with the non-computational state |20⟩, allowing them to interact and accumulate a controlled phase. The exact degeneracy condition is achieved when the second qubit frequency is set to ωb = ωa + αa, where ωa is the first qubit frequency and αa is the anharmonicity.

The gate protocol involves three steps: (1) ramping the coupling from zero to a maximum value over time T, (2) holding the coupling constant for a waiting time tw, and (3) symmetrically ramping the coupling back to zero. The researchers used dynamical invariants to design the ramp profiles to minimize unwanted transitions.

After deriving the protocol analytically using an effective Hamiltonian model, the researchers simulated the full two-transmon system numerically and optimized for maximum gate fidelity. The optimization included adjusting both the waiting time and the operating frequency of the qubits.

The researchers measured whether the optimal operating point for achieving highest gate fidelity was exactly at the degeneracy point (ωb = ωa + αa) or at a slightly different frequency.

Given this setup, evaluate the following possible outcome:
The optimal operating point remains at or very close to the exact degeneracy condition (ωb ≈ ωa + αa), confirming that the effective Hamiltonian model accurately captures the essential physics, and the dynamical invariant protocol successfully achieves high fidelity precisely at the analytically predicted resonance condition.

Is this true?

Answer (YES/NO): NO